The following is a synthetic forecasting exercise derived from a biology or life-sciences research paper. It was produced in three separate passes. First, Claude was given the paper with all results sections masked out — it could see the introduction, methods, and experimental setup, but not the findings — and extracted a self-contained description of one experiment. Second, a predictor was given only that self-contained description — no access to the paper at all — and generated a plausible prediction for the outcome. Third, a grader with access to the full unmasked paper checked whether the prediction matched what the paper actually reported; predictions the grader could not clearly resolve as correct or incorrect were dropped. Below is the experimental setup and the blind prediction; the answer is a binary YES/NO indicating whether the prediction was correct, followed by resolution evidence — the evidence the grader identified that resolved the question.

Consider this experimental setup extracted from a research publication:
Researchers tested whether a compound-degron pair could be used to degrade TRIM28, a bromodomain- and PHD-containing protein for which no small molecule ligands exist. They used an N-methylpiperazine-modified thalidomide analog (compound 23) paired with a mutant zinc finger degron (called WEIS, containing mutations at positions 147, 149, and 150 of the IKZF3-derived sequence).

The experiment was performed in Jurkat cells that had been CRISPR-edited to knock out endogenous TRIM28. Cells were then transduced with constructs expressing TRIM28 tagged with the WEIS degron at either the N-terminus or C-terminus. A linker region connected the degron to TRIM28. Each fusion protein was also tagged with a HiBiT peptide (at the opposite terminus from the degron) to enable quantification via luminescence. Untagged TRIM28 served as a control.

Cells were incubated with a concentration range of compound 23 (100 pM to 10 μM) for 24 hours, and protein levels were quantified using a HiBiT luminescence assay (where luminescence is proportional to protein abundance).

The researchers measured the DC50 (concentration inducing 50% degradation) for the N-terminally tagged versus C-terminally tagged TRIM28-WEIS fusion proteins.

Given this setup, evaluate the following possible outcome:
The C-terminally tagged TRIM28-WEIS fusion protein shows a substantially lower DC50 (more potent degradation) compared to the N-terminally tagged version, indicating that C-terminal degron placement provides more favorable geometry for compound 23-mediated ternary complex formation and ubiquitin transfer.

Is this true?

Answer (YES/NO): YES